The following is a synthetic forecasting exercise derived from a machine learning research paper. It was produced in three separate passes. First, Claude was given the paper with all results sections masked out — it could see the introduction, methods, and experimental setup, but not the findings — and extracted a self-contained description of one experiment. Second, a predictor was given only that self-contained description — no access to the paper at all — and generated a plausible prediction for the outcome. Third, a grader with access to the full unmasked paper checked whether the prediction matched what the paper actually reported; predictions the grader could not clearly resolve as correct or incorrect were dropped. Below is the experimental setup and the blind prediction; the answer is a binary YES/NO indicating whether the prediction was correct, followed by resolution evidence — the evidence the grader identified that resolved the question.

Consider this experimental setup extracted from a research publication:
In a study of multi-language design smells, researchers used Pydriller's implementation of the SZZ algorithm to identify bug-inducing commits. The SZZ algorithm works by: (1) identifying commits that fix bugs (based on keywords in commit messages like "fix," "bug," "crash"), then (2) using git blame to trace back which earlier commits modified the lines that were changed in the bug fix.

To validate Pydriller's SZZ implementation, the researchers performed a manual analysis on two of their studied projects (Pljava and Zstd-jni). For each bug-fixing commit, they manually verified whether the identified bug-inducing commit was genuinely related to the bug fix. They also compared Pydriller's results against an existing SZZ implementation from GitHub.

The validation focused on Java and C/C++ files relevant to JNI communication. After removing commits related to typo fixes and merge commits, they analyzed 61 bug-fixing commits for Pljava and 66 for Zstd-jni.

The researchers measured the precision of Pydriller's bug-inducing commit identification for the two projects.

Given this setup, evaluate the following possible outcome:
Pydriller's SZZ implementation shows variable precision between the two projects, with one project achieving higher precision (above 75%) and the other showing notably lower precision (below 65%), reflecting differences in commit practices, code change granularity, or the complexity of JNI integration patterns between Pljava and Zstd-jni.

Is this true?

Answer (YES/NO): NO